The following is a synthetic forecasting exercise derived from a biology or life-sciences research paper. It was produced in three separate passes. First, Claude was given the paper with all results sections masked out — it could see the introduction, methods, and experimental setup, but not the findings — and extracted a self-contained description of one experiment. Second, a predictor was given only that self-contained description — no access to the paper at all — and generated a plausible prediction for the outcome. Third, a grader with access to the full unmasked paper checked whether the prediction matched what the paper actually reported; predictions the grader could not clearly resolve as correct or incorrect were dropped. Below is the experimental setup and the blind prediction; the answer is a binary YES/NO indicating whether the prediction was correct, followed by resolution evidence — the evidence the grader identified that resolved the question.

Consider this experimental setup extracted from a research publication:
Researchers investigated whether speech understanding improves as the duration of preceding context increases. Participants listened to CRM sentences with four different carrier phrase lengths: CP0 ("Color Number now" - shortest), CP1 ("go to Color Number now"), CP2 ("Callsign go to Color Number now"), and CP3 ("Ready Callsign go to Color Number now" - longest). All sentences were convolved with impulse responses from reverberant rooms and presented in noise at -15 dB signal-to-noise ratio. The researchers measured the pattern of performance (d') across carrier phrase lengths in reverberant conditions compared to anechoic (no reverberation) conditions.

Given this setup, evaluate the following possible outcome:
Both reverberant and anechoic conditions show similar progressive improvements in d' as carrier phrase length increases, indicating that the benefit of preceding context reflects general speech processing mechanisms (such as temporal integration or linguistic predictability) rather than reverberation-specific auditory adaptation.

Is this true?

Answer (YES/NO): NO